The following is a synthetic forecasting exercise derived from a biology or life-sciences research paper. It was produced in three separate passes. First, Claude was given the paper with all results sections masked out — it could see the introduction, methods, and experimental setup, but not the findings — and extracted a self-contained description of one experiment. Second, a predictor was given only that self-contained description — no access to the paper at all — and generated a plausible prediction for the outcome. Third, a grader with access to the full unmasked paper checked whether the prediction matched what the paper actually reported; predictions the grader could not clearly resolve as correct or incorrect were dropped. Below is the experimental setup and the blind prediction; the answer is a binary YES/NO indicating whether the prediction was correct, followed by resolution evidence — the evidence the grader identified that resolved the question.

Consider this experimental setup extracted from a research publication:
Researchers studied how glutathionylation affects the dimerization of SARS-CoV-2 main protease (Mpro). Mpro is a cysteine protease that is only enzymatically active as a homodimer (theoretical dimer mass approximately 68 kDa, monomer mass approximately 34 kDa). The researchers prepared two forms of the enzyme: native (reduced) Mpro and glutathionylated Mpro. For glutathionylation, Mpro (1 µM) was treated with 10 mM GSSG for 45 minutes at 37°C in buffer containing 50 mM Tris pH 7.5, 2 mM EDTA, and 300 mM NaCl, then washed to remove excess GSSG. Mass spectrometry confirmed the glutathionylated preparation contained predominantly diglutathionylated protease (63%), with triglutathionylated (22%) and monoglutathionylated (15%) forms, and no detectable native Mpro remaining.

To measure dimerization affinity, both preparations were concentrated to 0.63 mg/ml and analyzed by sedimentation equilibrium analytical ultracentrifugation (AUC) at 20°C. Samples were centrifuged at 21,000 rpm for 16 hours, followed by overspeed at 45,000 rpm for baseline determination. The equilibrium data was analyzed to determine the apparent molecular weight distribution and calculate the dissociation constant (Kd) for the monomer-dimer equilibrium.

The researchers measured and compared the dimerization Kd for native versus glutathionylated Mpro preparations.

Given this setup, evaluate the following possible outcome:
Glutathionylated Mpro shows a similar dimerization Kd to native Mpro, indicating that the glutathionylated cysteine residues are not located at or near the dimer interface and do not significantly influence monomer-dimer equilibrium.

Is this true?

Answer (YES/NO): NO